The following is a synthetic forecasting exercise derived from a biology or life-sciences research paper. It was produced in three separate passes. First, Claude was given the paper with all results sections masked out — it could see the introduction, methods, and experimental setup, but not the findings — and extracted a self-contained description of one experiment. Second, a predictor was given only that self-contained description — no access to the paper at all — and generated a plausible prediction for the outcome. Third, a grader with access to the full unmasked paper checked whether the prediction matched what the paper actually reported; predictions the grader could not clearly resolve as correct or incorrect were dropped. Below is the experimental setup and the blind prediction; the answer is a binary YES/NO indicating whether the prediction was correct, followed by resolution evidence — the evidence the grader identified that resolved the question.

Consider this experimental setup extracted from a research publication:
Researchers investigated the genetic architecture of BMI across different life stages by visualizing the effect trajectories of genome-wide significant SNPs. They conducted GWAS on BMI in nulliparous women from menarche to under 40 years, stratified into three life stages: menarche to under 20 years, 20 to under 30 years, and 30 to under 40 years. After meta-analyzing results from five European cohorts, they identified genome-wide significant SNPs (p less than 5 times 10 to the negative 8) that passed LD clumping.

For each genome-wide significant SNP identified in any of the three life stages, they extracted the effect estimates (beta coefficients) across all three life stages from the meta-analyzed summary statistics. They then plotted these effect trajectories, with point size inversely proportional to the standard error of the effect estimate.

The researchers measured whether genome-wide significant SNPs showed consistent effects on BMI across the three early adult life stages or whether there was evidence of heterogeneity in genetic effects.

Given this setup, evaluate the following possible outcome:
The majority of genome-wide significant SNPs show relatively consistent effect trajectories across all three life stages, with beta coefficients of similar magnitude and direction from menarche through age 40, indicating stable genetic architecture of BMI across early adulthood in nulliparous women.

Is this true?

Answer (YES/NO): NO